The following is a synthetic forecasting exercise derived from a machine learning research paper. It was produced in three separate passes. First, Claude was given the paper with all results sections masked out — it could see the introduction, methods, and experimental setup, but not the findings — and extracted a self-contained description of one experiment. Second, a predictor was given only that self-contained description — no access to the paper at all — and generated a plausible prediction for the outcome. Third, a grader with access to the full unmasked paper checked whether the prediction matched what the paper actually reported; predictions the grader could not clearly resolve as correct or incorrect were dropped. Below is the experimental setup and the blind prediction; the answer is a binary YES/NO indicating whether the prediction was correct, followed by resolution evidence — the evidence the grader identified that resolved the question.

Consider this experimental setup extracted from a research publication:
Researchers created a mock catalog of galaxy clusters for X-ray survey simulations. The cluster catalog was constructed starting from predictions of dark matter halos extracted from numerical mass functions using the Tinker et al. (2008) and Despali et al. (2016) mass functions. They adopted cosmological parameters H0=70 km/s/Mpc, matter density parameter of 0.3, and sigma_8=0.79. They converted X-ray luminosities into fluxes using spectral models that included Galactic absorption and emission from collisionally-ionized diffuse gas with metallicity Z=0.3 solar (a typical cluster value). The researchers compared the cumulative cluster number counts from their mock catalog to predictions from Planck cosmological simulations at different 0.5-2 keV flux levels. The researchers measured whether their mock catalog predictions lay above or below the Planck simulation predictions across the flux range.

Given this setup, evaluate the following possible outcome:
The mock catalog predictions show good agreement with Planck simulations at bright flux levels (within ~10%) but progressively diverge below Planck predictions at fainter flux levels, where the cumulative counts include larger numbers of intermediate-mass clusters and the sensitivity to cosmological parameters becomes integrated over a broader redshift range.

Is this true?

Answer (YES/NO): NO